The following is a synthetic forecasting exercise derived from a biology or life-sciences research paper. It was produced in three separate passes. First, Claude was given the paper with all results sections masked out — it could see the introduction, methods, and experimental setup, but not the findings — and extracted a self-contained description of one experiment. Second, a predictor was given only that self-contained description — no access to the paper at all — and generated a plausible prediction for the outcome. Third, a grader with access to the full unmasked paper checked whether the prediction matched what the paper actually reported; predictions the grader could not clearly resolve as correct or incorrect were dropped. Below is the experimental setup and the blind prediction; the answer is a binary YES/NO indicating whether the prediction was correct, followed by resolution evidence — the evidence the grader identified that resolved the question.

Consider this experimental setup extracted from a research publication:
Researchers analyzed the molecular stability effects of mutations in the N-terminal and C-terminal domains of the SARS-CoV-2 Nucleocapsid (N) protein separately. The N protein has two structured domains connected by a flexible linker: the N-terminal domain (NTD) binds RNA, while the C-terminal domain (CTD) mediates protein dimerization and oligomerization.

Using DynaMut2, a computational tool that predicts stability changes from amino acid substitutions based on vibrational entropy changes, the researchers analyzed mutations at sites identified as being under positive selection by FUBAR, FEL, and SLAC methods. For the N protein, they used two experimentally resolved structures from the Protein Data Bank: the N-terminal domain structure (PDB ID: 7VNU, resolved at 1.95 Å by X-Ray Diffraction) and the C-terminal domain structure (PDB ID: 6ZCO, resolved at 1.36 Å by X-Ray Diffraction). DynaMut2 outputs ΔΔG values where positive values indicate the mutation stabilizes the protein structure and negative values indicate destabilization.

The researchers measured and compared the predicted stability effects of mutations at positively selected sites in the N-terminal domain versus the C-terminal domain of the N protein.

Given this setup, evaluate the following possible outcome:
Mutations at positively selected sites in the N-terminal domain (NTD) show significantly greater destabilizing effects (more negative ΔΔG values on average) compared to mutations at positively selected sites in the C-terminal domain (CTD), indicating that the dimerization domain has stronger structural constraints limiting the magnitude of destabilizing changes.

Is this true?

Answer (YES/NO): NO